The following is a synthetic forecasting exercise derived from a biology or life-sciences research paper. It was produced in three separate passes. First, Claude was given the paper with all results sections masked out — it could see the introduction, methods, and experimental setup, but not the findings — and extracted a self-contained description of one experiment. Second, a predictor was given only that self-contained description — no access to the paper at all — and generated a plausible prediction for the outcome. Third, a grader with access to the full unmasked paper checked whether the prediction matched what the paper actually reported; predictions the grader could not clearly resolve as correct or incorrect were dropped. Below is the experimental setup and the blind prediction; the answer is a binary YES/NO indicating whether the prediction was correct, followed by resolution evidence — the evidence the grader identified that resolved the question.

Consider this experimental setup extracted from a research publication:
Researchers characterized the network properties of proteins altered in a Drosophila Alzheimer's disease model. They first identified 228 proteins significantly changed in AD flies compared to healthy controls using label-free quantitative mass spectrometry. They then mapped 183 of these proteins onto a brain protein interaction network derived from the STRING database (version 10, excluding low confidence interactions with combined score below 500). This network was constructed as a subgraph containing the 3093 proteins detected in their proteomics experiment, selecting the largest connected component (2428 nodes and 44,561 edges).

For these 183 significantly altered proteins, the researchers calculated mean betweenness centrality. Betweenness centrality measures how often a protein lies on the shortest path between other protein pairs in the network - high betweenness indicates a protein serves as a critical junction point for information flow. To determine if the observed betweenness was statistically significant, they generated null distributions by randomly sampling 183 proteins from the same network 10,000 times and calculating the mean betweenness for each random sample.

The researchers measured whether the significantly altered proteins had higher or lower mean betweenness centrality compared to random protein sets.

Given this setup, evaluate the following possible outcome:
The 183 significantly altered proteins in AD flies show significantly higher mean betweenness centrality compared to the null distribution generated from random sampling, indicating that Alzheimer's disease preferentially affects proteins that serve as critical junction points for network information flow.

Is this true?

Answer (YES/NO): YES